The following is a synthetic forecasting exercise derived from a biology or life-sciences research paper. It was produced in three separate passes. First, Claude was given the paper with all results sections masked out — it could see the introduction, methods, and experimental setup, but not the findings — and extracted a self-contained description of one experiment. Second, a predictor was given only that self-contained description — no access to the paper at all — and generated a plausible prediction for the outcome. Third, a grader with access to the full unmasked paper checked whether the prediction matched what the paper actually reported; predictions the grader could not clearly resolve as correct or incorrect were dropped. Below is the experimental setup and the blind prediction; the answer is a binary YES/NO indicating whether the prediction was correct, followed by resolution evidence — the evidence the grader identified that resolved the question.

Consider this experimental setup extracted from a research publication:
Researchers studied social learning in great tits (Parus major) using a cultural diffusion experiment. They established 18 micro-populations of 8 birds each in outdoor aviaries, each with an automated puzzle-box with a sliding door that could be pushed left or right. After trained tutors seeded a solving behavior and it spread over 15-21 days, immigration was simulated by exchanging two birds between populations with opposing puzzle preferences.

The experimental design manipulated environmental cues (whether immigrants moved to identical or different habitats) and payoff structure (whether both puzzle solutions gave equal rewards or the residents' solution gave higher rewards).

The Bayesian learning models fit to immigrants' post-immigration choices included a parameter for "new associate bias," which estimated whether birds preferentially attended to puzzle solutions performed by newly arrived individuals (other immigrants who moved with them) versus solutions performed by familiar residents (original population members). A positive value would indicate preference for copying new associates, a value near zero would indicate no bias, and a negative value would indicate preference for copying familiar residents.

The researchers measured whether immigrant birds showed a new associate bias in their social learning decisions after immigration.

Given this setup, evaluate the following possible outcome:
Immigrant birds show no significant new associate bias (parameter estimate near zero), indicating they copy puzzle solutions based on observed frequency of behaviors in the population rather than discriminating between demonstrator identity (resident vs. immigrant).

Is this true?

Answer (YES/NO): NO